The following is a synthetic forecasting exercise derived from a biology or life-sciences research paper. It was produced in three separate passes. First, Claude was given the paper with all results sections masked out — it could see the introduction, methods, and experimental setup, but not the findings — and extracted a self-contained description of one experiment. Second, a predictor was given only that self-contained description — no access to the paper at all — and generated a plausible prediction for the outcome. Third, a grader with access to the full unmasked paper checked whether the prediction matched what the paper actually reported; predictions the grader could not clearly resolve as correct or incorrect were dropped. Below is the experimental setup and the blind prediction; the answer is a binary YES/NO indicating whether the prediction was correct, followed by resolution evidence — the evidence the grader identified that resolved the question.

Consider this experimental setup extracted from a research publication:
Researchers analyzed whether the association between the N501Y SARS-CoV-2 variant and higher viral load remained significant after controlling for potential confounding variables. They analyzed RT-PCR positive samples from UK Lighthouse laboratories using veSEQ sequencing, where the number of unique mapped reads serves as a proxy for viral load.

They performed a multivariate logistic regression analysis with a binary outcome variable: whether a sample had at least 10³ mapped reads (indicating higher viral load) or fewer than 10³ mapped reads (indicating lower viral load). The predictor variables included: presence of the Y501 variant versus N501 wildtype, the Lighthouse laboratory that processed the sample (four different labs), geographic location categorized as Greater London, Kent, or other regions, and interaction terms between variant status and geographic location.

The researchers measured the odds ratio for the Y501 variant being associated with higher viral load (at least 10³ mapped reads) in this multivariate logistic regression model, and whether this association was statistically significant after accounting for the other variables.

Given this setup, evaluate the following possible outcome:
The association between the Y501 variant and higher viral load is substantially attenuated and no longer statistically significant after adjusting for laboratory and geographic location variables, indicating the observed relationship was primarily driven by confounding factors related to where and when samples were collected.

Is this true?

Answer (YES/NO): NO